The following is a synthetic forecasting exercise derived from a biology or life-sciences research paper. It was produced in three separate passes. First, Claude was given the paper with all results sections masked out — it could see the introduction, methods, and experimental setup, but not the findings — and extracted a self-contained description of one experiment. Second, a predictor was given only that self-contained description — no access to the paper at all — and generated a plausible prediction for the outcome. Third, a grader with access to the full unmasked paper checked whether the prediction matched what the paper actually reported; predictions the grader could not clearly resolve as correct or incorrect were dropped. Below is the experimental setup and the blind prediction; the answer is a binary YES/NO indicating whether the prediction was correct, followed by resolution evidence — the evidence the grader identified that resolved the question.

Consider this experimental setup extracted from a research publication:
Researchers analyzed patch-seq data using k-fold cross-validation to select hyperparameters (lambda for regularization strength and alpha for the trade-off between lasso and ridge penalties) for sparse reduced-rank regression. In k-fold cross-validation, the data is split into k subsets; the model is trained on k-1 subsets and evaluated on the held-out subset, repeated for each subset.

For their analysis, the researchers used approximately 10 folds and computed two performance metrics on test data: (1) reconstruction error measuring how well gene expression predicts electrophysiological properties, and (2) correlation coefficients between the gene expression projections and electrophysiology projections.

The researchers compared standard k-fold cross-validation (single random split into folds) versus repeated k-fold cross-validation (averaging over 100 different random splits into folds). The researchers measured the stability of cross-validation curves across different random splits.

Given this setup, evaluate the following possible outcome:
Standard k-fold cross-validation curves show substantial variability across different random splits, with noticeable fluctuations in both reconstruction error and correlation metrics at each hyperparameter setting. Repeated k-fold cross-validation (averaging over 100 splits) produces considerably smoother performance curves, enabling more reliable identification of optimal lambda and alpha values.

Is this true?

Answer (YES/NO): YES